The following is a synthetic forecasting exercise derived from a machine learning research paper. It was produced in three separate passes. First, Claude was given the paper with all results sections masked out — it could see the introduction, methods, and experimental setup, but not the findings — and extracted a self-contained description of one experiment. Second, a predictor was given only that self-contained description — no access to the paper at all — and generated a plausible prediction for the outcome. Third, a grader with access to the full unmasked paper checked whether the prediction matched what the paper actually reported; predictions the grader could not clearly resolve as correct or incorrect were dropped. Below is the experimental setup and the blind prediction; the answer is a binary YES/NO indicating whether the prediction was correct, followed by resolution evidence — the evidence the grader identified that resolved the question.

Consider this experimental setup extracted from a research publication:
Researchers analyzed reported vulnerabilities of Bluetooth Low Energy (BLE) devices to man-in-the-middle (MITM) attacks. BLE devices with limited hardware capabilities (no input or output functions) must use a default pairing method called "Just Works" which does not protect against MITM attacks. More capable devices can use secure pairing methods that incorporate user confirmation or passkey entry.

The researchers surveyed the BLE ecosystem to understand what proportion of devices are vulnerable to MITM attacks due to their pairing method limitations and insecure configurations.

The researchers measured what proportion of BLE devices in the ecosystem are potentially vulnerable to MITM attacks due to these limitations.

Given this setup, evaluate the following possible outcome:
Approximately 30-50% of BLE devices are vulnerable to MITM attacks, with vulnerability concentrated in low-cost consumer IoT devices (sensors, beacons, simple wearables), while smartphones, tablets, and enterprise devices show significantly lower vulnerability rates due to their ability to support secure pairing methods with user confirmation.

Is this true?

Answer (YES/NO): NO